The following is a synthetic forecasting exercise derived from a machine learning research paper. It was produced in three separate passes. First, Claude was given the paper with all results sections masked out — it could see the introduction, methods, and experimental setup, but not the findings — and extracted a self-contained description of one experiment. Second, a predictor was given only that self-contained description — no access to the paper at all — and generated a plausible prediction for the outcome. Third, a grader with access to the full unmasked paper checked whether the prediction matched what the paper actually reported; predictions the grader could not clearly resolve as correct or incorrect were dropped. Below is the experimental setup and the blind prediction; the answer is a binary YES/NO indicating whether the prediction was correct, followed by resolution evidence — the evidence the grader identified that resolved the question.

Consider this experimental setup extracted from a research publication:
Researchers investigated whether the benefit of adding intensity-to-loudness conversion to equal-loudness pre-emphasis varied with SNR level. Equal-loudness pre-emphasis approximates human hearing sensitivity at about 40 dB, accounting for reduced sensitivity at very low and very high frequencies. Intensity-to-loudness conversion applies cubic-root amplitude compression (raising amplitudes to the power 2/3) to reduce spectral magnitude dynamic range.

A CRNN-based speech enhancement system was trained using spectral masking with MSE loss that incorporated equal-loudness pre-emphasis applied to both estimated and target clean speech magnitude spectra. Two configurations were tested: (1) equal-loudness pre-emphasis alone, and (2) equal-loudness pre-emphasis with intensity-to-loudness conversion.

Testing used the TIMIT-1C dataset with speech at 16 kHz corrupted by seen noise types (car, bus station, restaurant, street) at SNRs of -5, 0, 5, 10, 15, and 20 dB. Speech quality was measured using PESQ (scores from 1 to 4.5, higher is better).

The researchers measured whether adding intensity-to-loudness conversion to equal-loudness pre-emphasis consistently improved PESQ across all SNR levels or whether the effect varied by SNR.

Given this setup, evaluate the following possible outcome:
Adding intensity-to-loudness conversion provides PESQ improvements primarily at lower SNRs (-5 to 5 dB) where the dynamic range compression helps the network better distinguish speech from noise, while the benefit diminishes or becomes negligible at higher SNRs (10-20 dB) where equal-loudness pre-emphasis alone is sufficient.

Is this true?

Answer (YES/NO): YES